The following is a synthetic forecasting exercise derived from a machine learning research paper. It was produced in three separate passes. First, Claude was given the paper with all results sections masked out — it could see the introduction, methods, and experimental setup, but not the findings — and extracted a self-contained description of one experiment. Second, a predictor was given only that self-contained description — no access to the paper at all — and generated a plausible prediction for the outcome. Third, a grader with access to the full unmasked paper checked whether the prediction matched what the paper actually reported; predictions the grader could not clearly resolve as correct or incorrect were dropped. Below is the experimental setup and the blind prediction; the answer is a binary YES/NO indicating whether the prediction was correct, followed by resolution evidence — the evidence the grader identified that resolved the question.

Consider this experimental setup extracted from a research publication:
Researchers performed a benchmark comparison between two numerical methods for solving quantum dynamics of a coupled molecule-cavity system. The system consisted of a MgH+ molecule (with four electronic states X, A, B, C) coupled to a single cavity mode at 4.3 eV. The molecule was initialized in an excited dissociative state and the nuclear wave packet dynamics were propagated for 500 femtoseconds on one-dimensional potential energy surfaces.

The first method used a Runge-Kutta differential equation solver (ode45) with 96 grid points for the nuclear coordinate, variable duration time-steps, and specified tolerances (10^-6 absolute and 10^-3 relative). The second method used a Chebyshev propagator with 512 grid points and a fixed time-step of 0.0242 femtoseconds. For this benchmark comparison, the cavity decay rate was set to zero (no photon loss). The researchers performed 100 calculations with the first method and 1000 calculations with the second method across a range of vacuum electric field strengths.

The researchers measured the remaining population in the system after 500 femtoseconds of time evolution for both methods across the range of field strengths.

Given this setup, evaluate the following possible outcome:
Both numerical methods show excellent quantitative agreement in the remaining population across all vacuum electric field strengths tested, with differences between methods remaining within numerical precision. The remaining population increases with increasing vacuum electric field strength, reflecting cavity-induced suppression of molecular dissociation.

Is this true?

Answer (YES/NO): NO